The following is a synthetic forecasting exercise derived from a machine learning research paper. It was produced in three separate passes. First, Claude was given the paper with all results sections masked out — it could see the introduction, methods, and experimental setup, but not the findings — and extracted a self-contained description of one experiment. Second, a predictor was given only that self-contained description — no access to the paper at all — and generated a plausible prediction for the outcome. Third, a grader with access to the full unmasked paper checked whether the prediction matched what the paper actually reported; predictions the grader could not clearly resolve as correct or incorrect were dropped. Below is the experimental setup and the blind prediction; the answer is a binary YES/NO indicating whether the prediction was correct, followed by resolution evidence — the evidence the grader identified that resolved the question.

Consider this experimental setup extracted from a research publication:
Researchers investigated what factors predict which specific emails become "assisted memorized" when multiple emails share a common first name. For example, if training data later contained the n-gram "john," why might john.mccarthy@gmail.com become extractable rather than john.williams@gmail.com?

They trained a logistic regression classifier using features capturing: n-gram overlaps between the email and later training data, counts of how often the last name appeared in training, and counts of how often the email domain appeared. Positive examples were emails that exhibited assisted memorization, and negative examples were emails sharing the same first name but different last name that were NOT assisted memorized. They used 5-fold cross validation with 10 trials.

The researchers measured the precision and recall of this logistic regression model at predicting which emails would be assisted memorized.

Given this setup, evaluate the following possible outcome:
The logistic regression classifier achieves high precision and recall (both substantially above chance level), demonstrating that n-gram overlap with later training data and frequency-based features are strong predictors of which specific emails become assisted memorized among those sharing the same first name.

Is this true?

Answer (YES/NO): YES